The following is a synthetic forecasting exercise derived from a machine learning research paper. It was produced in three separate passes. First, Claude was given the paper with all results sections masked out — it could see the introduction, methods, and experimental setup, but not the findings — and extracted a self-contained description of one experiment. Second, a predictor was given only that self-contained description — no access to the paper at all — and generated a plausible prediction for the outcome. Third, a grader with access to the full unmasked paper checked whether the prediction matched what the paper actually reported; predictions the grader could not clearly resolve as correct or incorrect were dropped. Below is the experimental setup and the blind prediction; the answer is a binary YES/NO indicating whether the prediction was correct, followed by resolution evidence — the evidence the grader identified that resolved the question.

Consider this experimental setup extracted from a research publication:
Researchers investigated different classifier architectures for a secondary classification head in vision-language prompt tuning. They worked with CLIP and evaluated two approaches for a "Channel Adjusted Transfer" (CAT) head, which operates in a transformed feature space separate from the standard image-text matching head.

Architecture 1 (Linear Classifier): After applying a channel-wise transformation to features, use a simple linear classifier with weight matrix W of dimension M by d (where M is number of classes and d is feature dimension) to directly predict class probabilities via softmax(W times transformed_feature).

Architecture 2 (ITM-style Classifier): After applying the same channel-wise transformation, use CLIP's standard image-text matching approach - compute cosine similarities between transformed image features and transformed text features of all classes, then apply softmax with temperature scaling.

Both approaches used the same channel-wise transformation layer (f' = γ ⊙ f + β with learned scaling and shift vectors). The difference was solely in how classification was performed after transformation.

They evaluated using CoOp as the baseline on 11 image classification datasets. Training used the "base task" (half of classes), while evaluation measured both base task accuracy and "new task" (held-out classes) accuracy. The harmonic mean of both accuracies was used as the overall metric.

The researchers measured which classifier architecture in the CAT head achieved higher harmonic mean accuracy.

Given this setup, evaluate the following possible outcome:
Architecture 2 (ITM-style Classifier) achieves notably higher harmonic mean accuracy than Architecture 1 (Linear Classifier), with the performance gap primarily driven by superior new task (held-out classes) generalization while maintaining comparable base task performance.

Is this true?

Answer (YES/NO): NO